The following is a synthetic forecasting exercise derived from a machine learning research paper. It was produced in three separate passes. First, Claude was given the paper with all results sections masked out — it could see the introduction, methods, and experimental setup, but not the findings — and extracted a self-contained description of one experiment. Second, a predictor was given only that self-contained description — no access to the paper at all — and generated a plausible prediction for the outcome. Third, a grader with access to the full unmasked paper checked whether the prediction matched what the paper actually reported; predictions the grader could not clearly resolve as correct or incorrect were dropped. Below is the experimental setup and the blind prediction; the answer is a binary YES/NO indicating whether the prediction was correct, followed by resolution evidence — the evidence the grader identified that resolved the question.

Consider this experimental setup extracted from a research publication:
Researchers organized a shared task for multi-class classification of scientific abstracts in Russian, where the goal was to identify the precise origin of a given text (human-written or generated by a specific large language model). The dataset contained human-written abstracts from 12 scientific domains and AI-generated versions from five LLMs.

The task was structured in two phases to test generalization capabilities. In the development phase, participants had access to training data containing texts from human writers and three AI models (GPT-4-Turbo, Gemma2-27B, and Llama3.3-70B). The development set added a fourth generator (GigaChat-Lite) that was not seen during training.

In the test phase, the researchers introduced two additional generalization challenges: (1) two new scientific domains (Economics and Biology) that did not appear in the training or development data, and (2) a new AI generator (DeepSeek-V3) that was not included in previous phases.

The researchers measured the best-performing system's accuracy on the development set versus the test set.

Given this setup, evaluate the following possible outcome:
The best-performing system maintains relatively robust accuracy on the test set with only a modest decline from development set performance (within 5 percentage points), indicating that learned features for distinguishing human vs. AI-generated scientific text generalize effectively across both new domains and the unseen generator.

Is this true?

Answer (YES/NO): YES